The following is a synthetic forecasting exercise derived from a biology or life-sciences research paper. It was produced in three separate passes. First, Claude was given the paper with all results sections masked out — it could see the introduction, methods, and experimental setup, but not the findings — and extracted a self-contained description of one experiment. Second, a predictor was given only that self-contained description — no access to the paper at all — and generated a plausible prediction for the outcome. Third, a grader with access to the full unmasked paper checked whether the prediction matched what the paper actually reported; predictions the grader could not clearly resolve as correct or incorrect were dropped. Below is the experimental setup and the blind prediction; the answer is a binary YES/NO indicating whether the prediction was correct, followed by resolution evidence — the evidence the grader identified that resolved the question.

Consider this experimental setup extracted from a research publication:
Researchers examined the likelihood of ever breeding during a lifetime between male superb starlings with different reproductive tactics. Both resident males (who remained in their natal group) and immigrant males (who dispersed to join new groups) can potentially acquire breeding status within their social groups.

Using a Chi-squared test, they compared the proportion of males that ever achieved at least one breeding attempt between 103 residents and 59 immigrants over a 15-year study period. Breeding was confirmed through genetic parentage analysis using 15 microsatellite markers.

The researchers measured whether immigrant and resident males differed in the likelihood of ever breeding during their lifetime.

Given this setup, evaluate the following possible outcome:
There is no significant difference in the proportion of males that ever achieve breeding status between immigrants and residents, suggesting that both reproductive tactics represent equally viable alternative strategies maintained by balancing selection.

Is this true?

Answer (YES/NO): NO